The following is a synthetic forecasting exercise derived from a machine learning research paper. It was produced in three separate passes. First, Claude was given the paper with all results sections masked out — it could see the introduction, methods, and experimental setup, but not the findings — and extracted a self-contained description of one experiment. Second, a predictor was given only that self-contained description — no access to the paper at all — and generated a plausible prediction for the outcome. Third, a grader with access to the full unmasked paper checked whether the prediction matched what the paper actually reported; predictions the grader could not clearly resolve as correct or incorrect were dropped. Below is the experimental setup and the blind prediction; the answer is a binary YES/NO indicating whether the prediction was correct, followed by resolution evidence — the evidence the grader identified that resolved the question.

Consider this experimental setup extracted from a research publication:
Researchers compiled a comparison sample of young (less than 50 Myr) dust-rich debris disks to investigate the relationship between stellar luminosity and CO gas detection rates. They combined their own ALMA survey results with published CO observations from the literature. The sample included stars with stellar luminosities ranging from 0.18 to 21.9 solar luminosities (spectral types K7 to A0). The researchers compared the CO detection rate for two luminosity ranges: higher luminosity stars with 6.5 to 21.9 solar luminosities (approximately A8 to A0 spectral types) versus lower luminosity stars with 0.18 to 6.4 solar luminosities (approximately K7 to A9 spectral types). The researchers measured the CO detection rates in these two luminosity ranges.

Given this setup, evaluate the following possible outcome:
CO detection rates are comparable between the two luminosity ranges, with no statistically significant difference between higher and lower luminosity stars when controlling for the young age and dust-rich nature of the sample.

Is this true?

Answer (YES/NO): NO